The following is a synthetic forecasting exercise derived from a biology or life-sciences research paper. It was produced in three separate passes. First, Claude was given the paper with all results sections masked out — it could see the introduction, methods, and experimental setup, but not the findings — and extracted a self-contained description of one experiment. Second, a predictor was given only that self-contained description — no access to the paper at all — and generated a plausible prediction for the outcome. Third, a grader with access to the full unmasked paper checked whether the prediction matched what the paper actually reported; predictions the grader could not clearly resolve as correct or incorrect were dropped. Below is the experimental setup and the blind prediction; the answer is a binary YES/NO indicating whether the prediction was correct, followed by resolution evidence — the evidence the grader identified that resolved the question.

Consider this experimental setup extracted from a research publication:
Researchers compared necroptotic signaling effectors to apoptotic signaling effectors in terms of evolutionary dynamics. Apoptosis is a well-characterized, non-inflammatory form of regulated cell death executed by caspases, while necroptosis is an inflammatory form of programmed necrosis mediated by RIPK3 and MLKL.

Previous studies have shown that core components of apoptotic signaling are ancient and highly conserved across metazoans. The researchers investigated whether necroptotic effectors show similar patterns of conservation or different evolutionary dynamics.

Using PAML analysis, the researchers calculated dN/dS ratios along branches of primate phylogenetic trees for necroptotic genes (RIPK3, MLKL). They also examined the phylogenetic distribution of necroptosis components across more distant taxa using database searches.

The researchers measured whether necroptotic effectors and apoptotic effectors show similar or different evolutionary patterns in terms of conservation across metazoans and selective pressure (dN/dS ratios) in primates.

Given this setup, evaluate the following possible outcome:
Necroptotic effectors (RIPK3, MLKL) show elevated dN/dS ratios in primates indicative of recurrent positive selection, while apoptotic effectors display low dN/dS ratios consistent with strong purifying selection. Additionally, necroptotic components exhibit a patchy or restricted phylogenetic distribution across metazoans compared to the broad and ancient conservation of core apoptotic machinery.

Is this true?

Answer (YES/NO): YES